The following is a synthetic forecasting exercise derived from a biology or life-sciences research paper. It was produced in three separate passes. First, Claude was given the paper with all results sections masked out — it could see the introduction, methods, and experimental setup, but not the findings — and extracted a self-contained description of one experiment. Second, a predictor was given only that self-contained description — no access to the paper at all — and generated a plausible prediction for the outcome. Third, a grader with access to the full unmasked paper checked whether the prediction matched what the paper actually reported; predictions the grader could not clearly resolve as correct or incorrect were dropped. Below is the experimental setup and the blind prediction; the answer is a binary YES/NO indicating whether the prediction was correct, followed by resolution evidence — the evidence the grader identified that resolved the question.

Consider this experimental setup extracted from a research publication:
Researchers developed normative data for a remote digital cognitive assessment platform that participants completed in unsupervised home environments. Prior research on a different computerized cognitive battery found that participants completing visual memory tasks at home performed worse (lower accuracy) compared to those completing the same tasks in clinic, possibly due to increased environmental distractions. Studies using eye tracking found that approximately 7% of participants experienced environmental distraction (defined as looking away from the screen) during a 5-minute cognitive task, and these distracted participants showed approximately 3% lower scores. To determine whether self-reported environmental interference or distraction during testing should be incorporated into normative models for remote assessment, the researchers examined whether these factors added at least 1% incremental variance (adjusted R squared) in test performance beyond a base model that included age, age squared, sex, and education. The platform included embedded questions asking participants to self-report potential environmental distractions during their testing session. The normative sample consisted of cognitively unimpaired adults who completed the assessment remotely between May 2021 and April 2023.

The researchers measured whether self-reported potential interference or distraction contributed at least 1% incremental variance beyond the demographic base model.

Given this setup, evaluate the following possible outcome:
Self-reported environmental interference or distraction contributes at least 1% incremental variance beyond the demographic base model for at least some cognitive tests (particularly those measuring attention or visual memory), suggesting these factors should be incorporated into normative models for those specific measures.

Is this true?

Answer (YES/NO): NO